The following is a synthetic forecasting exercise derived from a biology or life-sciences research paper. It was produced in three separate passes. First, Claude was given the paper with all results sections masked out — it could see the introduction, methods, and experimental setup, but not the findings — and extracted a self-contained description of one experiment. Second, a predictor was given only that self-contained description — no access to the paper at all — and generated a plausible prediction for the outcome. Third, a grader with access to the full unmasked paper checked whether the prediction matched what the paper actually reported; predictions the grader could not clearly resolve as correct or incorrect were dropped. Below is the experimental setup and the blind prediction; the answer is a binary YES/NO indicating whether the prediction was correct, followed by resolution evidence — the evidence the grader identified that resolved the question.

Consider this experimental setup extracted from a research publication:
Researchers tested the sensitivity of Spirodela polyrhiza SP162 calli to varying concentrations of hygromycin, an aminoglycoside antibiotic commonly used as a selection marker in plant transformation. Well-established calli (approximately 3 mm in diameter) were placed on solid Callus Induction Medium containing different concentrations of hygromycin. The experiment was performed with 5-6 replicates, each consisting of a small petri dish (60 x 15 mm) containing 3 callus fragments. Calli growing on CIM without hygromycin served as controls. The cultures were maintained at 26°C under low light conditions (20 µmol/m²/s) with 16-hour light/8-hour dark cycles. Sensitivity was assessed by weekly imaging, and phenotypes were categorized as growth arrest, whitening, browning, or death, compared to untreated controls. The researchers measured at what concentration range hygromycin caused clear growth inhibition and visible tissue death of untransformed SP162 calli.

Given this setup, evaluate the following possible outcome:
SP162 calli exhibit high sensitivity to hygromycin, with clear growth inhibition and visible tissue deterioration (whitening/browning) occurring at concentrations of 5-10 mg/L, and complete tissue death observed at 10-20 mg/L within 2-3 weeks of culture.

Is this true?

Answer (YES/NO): YES